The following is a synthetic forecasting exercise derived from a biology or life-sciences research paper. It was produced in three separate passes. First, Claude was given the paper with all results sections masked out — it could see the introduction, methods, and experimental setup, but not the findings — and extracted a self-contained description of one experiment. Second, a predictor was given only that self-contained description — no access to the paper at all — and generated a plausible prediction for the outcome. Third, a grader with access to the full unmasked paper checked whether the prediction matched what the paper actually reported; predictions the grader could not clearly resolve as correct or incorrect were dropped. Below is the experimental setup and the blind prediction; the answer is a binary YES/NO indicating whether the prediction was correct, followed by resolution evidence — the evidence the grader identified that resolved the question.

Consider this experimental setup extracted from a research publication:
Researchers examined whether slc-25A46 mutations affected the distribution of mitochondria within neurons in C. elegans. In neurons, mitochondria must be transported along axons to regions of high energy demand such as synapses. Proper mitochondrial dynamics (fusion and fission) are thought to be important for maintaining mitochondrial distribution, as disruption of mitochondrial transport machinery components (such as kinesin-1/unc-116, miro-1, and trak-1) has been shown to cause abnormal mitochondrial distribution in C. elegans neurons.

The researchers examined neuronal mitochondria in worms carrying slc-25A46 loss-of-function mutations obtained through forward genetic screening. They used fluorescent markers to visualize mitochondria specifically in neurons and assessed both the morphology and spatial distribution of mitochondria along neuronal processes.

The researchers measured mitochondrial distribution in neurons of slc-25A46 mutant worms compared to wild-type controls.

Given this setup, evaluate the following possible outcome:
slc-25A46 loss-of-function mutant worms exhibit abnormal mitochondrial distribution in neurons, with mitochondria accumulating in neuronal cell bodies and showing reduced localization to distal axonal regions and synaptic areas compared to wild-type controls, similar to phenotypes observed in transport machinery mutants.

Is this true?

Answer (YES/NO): NO